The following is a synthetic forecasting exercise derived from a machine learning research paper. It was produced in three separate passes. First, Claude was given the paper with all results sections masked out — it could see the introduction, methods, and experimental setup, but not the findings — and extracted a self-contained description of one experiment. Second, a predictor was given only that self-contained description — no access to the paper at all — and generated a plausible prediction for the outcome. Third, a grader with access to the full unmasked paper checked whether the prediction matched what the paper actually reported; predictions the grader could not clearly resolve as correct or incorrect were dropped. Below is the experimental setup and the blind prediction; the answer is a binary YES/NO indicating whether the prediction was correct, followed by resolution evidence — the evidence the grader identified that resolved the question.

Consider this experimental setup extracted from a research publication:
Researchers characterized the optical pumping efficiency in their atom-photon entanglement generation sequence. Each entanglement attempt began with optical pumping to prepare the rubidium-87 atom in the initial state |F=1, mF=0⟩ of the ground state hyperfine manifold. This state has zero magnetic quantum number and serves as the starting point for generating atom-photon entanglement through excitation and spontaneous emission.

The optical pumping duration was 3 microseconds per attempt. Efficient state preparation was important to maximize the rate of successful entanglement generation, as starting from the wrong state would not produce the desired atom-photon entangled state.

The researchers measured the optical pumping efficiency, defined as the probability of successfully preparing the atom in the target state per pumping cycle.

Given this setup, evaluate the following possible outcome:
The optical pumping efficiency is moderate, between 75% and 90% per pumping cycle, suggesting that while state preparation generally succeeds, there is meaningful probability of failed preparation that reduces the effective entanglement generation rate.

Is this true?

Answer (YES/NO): YES